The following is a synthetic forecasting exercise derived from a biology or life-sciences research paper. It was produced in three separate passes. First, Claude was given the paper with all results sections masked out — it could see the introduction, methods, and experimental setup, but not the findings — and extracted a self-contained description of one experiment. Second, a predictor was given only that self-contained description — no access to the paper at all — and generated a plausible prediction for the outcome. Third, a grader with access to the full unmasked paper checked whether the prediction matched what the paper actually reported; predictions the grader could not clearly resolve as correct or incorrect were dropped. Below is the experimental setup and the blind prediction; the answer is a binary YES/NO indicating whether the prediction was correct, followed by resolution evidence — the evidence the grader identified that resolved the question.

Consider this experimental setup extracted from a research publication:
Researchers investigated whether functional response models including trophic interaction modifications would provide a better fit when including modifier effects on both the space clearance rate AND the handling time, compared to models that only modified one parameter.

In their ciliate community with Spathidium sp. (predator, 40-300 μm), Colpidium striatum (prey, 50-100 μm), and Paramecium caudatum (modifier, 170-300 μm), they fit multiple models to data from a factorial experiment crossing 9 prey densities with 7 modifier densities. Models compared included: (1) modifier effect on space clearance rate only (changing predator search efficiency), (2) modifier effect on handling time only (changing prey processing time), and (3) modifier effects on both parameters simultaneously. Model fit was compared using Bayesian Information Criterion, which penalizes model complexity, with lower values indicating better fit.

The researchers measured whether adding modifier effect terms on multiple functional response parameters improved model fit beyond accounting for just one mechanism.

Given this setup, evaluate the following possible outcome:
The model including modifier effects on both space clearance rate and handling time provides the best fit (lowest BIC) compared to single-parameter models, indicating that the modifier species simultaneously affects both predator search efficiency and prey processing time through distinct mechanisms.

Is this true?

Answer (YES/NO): NO